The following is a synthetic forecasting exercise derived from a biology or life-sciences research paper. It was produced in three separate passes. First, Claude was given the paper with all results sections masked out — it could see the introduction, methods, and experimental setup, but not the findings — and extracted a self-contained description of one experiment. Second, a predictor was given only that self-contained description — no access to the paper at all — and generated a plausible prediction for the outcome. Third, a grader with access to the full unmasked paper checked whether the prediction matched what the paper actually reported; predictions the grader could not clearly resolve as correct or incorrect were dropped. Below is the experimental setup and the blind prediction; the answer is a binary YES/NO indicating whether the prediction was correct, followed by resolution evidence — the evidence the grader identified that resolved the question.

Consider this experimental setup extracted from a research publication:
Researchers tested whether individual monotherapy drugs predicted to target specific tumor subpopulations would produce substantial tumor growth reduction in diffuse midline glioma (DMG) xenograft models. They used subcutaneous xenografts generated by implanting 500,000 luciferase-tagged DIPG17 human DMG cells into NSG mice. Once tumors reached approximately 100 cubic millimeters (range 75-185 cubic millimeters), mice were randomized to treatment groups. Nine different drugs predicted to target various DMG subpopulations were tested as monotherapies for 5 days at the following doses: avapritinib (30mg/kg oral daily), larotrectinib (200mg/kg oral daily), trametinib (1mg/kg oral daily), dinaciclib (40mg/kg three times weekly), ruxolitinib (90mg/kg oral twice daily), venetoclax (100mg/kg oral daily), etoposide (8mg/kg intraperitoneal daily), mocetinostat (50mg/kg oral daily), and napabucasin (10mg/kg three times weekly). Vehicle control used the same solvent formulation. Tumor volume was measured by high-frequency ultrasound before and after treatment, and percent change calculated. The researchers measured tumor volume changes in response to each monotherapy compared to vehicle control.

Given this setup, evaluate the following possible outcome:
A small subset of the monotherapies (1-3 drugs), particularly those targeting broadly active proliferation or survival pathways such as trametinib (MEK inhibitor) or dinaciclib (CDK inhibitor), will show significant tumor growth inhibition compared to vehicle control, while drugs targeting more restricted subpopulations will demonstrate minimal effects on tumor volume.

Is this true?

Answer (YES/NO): NO